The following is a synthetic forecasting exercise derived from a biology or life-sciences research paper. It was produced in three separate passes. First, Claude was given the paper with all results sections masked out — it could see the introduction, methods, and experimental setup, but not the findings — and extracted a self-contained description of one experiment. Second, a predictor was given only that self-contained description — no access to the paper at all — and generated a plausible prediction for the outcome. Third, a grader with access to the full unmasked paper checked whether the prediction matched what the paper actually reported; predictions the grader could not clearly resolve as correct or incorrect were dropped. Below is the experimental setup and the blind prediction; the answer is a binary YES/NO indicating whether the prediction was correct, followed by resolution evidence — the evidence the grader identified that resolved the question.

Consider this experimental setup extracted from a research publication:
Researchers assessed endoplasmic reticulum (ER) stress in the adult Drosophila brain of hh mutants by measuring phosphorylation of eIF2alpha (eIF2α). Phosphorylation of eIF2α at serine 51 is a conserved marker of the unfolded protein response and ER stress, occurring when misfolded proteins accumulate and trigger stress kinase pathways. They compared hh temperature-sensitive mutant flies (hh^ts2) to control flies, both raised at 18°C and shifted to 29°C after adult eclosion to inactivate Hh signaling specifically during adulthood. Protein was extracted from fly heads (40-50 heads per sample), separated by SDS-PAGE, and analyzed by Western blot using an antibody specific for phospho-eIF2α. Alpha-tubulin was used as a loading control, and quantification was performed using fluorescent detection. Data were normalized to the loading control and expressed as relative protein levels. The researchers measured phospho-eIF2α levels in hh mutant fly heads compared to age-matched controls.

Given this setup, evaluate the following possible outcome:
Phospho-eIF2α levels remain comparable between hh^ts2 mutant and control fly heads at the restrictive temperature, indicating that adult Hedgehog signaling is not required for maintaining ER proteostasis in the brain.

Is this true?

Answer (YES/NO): NO